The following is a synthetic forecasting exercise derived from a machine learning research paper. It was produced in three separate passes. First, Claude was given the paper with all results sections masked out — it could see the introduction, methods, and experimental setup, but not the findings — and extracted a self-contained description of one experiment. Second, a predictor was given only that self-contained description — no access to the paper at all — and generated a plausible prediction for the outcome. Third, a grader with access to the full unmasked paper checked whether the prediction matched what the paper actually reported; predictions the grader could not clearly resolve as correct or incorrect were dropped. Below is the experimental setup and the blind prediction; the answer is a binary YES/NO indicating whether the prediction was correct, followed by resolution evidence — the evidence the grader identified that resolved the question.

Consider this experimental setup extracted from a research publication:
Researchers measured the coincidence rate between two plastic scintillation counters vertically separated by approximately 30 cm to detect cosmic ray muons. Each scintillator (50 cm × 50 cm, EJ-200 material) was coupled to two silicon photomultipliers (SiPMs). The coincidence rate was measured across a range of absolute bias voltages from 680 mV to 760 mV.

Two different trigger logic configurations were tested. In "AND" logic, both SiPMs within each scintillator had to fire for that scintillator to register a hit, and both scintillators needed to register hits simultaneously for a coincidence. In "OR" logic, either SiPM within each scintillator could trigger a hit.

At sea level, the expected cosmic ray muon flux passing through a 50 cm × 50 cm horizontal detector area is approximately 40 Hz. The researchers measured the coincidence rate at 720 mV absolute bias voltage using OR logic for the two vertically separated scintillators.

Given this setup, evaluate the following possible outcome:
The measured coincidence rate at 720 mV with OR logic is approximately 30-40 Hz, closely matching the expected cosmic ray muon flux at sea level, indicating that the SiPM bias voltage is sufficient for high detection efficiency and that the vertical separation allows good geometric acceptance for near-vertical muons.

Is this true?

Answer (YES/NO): YES